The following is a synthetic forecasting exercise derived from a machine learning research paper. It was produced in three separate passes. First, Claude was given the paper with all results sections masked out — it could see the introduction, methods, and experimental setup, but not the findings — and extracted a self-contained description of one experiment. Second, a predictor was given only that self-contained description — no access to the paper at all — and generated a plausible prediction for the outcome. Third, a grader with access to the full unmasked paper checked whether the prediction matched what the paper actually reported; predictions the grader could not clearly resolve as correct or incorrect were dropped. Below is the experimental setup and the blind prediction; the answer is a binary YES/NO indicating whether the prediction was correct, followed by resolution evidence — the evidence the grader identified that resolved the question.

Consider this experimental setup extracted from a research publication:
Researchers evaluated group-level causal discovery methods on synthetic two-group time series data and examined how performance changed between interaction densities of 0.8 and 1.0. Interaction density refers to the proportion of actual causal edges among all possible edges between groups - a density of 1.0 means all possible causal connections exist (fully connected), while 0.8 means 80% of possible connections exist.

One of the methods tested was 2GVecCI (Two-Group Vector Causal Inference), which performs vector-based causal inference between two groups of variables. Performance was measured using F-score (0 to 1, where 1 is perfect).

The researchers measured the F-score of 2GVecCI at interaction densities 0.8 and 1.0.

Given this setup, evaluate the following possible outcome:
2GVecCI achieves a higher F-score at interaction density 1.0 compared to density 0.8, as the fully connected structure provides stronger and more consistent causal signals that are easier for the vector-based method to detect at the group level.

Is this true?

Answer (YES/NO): NO